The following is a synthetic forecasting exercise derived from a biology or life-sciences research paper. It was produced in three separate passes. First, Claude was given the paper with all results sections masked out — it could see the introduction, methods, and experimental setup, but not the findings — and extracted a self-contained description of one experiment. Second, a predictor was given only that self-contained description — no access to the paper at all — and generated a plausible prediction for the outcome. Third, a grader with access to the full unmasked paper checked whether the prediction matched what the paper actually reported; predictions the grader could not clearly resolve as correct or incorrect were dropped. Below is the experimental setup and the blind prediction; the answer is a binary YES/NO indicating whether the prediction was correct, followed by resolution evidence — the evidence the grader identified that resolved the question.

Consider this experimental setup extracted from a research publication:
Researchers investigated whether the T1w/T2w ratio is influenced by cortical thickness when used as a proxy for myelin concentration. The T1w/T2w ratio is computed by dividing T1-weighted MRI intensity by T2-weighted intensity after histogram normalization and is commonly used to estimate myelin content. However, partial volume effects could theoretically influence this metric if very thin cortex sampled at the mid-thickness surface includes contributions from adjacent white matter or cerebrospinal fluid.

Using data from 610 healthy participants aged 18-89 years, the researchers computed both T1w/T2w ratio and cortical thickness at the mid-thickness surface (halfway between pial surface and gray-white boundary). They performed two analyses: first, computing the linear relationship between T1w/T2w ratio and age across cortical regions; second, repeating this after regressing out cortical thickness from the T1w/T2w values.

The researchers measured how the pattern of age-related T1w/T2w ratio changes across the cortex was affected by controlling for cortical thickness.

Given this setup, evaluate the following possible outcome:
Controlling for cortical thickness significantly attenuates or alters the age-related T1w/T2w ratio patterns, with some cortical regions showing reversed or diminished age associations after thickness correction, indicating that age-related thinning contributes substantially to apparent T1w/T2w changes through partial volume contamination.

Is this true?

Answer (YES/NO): NO